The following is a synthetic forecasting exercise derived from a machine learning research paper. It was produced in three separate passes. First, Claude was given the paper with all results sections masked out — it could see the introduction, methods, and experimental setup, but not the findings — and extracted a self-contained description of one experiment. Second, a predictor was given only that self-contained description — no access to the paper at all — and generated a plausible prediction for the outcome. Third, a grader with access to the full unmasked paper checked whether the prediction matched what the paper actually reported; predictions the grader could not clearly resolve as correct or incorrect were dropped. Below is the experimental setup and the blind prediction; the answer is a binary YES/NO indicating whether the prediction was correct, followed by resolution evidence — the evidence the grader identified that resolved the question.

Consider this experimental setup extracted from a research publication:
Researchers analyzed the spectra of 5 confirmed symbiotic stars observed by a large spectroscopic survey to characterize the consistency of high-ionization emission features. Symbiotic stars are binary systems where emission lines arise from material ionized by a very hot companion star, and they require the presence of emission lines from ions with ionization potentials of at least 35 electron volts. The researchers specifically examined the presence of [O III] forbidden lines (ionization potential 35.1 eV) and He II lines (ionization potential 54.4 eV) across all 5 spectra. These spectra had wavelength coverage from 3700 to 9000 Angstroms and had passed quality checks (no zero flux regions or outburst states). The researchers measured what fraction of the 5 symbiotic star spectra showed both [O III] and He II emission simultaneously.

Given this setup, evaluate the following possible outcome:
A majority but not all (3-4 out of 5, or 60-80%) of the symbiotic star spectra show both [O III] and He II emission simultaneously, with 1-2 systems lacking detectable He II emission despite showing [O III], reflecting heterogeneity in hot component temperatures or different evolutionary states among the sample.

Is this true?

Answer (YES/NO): NO